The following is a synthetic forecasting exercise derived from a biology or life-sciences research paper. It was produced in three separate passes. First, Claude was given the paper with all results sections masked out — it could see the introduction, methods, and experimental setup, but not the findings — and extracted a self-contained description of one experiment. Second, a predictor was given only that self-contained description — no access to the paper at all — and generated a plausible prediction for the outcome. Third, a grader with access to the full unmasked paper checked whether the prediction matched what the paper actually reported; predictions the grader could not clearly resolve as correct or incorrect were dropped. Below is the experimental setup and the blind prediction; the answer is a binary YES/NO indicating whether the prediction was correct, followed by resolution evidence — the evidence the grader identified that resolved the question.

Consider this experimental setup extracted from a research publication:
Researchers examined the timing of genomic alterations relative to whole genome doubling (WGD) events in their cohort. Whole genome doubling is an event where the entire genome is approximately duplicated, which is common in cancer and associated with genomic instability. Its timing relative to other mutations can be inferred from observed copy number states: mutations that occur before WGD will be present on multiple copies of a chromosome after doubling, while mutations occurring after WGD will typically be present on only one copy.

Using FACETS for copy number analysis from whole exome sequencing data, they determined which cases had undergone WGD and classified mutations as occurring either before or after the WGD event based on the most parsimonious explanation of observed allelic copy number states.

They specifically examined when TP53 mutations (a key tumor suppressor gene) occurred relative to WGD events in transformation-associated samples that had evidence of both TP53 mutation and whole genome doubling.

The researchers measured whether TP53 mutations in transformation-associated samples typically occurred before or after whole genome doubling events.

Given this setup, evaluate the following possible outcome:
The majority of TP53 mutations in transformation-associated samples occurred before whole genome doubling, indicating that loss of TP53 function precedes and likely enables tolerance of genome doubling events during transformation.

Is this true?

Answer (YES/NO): YES